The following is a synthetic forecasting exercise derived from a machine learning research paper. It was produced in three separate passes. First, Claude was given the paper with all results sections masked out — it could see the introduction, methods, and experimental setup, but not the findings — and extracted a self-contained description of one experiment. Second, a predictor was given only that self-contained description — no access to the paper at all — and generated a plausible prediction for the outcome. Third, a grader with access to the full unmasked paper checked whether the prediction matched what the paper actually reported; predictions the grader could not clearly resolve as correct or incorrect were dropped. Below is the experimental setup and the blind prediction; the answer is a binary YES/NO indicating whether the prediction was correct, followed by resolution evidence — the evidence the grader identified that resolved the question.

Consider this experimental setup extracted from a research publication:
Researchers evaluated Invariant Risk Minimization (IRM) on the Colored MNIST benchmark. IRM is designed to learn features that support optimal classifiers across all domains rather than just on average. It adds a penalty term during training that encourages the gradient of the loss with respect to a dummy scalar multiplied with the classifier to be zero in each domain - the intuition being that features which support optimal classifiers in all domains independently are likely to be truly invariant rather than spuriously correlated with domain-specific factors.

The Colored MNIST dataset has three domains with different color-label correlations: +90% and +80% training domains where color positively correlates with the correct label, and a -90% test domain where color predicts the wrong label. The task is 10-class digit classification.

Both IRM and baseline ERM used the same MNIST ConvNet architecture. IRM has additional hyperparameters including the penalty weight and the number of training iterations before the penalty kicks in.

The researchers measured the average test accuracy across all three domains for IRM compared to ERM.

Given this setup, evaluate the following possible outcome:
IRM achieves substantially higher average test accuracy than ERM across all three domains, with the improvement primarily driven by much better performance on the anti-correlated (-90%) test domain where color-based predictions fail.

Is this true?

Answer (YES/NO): NO